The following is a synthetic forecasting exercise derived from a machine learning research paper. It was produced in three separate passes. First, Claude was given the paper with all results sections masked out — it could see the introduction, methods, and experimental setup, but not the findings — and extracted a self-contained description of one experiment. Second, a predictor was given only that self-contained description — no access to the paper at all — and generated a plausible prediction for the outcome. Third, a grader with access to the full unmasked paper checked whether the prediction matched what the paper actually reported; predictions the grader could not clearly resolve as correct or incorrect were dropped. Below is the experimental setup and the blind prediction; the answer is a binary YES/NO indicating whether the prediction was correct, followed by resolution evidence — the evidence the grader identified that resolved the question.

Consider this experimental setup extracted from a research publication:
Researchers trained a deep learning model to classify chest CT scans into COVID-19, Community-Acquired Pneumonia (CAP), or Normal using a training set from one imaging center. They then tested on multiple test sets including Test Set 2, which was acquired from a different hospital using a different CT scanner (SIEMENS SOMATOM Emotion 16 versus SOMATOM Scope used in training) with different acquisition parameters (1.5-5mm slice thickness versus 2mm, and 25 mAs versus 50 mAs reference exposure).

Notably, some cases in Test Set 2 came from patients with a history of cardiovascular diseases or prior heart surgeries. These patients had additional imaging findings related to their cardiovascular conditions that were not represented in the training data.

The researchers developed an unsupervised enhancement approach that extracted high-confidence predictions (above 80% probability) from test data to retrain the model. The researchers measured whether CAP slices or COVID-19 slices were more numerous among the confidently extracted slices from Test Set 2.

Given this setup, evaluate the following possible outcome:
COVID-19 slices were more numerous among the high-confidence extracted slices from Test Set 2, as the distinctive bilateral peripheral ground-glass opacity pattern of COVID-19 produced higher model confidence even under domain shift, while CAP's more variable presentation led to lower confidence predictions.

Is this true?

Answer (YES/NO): NO